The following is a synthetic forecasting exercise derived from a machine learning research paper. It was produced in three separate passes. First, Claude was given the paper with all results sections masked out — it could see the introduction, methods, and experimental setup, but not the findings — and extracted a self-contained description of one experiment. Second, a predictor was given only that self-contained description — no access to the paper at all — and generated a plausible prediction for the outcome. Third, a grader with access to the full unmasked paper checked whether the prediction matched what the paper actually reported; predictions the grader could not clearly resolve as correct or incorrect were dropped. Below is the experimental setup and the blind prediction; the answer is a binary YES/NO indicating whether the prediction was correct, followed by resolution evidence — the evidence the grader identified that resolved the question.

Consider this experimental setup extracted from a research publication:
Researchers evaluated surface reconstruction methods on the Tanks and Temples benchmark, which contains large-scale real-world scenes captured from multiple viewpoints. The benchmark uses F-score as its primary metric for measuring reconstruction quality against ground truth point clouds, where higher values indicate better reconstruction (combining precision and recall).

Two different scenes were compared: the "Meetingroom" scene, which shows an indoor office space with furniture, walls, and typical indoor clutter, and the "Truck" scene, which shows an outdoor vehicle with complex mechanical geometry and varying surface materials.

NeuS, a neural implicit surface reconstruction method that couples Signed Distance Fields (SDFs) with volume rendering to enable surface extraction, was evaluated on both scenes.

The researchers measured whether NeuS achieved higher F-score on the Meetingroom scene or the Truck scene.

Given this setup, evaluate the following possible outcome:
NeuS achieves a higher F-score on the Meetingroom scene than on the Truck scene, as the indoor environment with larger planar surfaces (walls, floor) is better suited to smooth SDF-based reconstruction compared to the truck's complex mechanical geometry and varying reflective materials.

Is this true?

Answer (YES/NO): NO